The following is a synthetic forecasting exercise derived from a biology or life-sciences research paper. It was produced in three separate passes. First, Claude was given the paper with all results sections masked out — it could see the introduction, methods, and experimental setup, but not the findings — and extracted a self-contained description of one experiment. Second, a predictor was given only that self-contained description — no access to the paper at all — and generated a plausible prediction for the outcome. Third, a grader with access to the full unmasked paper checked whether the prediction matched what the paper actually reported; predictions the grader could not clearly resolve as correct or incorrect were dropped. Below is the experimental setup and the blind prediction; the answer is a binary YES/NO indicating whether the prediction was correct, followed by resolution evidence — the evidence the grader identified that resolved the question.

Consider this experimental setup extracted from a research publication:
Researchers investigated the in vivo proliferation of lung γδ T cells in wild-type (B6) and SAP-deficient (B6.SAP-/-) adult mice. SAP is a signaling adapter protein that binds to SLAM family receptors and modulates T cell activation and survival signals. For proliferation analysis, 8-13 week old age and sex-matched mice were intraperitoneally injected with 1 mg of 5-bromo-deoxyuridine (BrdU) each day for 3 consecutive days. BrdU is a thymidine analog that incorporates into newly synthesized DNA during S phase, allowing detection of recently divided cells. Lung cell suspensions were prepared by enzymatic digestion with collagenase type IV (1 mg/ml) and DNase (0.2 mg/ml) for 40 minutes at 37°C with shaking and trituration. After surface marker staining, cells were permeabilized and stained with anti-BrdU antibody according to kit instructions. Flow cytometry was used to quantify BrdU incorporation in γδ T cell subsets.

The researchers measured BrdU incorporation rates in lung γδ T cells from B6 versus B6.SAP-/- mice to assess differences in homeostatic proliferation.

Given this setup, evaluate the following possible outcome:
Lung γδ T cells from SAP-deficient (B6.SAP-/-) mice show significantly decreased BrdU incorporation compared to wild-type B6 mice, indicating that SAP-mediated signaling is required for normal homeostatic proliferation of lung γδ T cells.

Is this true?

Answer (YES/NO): NO